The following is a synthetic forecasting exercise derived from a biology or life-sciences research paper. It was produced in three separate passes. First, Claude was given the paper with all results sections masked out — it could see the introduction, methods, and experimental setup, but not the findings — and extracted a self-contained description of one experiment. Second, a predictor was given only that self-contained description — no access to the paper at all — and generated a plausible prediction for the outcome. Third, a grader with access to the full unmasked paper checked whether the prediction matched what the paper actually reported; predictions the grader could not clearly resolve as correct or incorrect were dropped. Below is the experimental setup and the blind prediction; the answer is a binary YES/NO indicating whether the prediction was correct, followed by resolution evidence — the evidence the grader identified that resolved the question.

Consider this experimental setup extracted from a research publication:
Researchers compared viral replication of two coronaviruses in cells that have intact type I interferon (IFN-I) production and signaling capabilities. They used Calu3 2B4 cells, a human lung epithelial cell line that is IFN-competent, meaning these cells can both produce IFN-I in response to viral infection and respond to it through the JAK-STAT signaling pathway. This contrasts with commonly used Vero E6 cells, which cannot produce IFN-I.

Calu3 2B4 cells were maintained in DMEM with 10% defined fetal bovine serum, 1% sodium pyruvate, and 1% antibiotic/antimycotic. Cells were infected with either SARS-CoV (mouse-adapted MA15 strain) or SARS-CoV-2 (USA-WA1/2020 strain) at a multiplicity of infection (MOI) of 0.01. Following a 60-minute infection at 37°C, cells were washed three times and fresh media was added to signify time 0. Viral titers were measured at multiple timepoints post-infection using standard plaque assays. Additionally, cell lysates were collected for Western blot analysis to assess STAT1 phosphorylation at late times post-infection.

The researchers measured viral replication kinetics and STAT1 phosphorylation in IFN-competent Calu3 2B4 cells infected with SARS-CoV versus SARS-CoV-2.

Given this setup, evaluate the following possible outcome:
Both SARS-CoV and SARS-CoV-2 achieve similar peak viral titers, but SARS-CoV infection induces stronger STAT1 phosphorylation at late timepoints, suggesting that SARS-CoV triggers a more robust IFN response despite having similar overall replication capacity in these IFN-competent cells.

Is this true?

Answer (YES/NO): NO